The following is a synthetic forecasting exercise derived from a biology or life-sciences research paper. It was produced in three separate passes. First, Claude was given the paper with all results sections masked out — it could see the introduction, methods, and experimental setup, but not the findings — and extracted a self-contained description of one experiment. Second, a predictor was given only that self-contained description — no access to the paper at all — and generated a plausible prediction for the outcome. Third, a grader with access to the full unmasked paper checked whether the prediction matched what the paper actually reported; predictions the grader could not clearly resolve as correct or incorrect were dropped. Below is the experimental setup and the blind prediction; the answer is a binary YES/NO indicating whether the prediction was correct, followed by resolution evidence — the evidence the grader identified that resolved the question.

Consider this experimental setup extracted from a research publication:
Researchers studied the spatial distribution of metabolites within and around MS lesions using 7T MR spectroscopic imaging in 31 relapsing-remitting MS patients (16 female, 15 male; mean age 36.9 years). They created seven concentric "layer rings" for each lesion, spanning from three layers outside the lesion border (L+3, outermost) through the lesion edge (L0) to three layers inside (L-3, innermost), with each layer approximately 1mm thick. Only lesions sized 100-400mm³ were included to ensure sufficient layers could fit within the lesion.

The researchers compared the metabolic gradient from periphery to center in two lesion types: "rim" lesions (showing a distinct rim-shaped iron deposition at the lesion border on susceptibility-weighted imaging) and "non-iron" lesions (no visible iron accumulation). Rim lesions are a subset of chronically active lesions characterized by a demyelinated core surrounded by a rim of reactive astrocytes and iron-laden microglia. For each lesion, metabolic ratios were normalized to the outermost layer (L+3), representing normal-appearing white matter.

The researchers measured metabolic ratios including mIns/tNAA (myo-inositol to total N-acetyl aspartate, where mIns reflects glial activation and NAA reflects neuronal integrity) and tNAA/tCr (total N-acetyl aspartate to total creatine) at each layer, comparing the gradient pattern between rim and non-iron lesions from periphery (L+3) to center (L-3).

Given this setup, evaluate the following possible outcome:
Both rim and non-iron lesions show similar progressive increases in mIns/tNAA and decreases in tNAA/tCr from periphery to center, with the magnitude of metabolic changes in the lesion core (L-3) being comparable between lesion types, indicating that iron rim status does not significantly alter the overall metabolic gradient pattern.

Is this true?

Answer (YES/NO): NO